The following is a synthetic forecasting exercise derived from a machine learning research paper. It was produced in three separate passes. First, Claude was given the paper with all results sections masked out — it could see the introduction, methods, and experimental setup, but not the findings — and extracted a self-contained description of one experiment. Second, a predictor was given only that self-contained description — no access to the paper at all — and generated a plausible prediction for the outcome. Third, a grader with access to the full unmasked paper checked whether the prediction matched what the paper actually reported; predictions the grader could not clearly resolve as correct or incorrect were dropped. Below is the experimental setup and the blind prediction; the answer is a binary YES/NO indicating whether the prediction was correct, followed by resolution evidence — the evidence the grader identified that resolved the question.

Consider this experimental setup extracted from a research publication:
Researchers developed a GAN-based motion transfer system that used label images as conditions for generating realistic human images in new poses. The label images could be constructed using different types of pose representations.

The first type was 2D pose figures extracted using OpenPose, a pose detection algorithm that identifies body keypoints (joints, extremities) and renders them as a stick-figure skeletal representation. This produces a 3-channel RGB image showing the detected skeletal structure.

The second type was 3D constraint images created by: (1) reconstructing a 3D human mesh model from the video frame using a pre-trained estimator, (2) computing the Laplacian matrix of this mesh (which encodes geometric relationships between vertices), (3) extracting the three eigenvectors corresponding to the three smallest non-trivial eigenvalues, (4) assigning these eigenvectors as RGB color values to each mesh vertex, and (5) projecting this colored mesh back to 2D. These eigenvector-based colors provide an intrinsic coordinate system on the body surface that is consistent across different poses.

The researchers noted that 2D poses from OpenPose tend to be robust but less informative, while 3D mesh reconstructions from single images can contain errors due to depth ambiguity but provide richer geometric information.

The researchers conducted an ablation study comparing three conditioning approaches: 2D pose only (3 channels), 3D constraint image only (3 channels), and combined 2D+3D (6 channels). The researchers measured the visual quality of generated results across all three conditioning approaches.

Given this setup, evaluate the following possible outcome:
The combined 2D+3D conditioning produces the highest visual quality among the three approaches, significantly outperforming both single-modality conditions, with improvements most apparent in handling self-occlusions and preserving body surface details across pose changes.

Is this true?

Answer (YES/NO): NO